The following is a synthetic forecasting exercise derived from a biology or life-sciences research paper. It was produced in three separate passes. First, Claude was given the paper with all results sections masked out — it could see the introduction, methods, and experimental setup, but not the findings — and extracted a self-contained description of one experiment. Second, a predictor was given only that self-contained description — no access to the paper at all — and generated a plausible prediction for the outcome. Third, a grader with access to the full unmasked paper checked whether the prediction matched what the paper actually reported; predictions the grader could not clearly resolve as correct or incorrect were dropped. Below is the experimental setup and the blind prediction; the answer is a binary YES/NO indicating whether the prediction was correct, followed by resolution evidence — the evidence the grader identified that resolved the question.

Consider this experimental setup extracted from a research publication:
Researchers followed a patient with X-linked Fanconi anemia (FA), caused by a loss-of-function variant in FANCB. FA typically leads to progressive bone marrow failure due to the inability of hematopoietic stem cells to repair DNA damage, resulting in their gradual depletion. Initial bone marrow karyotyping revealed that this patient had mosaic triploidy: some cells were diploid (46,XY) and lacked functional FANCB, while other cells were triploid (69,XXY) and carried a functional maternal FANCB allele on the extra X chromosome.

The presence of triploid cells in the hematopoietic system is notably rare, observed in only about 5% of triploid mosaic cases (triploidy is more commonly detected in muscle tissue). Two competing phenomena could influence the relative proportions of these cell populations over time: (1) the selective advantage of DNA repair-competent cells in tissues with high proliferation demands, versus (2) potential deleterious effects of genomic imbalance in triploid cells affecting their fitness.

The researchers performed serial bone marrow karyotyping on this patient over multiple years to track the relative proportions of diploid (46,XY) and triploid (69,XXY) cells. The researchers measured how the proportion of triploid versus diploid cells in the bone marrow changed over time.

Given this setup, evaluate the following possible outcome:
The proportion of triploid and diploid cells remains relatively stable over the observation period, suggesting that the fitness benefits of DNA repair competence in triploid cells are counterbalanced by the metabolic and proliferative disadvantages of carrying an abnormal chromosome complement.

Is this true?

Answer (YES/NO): NO